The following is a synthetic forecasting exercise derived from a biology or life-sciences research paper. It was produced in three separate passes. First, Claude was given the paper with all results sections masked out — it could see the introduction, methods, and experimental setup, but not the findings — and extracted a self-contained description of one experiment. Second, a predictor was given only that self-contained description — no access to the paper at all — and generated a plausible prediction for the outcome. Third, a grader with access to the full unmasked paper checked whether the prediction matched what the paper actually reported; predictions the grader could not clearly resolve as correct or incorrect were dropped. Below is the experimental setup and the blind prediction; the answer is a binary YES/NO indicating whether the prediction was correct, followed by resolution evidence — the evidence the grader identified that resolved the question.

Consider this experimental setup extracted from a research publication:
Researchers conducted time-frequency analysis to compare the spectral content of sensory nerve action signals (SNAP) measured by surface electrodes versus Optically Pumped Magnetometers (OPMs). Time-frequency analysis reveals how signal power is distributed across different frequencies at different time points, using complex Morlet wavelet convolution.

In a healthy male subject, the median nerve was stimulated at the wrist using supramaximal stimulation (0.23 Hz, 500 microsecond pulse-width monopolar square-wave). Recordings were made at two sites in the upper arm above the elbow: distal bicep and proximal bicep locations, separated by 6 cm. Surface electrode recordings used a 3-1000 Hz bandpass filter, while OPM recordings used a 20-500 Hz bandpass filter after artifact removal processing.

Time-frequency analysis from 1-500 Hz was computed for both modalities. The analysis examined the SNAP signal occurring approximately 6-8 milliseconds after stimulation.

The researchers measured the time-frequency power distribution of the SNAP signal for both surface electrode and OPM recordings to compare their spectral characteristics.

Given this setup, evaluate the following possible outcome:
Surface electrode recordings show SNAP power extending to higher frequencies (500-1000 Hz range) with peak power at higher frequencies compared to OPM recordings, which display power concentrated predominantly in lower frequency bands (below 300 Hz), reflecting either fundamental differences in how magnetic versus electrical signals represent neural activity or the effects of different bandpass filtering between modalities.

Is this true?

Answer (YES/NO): NO